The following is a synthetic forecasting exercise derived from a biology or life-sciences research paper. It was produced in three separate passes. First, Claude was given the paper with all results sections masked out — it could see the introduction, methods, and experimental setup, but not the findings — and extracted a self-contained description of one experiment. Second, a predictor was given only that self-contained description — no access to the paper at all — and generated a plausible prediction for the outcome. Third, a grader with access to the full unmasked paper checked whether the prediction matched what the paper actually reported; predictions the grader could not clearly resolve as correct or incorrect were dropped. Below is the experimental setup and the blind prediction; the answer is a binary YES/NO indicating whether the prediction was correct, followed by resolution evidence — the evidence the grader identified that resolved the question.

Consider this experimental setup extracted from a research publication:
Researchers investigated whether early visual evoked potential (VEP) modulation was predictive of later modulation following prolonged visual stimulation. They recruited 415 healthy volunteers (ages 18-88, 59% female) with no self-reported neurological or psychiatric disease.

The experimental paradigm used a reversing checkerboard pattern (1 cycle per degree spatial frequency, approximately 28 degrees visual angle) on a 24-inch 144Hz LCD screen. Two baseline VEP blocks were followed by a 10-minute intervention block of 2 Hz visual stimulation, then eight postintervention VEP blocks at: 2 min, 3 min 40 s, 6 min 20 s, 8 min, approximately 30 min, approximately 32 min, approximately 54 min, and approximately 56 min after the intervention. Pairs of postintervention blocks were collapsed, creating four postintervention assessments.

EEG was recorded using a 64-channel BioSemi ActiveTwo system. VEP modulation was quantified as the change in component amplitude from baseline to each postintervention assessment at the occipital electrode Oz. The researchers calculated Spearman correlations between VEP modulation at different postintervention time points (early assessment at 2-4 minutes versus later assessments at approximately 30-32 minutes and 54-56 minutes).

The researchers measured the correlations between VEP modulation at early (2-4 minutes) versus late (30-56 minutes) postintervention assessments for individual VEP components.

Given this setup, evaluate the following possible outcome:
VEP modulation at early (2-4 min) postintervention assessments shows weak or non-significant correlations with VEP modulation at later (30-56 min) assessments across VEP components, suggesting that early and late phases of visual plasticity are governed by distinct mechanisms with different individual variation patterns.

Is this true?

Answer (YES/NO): NO